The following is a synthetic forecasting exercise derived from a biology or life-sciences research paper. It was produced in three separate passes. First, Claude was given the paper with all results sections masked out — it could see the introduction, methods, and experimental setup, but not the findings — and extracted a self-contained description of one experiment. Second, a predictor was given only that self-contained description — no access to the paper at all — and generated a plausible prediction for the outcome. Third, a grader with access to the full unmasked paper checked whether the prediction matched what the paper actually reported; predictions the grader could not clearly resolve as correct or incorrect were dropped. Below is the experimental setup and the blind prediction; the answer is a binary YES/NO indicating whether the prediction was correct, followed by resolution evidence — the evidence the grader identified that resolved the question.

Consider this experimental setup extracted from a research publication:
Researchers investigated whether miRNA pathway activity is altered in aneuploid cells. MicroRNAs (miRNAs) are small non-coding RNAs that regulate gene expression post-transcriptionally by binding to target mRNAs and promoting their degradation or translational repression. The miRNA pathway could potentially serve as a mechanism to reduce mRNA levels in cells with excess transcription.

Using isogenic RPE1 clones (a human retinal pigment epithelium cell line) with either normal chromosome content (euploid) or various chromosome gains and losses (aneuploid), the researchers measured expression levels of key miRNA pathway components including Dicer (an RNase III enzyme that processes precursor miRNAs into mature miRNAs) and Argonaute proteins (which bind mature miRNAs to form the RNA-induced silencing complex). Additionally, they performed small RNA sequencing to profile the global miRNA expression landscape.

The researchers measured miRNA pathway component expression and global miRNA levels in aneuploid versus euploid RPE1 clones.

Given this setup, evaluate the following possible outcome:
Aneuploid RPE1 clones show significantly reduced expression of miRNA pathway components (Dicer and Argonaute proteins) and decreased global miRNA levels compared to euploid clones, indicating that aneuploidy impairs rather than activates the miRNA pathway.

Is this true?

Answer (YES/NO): NO